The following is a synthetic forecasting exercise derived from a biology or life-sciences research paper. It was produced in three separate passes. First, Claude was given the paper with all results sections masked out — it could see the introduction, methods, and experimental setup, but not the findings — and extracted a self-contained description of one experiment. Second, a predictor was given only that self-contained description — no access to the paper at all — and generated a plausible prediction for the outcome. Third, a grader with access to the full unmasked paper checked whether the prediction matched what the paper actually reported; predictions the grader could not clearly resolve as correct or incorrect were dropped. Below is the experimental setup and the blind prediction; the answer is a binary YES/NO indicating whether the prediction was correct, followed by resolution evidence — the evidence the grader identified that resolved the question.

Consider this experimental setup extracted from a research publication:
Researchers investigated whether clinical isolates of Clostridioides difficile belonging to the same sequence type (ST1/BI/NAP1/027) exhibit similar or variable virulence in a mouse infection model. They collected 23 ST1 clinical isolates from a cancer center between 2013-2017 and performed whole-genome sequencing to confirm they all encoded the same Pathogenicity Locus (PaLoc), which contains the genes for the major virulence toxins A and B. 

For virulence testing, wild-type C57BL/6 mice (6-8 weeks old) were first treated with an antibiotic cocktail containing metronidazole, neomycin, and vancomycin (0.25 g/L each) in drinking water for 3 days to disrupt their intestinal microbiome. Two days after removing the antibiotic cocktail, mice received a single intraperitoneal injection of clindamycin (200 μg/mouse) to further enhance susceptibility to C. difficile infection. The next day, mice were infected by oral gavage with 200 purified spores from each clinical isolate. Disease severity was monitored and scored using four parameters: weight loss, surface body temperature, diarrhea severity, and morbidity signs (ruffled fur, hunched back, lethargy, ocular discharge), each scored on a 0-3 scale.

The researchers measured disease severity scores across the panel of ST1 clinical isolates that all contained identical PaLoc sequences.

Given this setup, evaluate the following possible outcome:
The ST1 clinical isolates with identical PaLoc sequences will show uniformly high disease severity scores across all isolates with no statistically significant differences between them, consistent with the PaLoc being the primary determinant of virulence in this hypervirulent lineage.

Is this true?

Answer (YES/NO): NO